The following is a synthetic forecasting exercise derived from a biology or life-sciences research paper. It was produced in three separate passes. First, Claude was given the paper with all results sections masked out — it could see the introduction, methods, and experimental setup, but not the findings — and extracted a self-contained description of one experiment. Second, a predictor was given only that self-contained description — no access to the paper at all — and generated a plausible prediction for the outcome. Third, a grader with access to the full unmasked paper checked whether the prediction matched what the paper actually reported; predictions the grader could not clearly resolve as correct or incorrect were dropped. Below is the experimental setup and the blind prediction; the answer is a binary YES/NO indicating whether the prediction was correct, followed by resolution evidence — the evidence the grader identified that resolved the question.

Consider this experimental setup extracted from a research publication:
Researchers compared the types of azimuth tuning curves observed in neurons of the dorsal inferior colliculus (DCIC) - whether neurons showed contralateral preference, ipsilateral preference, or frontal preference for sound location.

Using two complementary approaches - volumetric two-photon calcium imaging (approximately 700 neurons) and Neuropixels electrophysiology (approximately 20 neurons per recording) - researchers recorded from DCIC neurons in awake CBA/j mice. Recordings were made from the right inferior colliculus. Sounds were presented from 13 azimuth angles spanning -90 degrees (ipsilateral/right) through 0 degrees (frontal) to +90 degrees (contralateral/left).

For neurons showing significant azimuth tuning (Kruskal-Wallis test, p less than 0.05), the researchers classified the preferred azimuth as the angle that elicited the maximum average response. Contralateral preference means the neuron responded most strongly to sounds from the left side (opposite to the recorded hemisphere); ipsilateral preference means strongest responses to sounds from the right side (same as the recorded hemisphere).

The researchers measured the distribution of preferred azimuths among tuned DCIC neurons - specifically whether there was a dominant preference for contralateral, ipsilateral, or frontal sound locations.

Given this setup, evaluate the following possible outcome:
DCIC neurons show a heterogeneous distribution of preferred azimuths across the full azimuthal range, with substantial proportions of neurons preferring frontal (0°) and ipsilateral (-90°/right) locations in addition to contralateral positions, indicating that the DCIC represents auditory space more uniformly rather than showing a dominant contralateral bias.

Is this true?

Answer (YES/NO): NO